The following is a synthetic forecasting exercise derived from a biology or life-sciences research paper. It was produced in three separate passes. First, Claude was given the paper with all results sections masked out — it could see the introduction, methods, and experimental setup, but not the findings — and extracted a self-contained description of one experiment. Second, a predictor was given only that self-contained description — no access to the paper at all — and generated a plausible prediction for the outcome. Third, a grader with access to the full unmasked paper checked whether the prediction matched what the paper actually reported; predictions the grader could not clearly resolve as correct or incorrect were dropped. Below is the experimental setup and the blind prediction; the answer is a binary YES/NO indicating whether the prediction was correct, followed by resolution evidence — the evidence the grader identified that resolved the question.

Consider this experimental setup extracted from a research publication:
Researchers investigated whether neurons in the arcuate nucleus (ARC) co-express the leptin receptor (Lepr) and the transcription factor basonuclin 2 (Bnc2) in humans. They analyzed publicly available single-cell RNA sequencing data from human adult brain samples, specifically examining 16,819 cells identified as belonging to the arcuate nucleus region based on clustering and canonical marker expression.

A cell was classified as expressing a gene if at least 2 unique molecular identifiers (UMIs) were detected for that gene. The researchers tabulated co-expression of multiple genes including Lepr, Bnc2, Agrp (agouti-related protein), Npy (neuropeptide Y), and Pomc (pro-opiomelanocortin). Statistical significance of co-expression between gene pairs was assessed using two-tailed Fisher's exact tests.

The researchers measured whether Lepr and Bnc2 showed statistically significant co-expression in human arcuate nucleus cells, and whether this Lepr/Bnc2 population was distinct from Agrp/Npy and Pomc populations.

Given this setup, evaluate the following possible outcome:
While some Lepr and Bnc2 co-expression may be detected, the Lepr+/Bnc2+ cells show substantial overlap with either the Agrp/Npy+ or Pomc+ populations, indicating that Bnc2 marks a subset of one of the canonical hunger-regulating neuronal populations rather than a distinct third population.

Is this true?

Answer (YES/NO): NO